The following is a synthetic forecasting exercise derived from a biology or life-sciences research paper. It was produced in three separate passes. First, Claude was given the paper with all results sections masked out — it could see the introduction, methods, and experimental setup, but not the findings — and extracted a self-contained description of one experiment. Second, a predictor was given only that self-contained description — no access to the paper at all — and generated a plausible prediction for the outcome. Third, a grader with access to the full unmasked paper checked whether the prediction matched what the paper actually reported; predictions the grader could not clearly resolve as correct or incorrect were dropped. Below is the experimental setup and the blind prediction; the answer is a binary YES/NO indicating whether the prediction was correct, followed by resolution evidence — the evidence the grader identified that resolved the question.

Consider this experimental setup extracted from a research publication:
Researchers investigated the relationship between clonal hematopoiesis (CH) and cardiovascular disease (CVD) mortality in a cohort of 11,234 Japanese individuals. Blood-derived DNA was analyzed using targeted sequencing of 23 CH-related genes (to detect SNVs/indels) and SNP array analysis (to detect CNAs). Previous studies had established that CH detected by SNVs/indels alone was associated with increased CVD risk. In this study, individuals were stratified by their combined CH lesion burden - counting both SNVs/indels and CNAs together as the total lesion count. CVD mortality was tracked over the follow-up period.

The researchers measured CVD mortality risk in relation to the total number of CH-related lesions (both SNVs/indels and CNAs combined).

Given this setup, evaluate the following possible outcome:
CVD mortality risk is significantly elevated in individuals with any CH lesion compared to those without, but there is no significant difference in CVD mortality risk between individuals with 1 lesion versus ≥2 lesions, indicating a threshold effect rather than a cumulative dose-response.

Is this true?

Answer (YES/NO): NO